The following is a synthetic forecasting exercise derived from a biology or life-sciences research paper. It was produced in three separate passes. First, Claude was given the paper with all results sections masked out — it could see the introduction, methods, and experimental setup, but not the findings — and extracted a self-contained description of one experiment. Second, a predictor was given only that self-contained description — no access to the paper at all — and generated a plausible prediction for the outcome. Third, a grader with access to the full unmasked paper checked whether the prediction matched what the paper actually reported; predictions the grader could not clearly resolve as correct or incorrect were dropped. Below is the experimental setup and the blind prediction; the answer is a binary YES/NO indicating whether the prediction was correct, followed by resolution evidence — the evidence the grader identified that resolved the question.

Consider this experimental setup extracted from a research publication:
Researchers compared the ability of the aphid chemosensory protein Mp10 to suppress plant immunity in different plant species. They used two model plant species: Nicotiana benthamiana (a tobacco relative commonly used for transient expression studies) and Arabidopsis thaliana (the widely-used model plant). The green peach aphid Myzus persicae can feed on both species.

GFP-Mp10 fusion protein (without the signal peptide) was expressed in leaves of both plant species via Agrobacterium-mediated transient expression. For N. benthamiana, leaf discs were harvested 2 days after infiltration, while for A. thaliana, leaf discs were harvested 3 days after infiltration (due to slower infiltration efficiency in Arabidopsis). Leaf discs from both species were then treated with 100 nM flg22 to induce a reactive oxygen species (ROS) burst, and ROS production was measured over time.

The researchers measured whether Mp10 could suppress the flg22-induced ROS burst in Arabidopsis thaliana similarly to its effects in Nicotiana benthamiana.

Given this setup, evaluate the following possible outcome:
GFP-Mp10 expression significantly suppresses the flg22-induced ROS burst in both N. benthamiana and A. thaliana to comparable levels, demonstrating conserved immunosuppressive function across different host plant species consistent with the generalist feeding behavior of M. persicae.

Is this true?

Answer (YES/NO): YES